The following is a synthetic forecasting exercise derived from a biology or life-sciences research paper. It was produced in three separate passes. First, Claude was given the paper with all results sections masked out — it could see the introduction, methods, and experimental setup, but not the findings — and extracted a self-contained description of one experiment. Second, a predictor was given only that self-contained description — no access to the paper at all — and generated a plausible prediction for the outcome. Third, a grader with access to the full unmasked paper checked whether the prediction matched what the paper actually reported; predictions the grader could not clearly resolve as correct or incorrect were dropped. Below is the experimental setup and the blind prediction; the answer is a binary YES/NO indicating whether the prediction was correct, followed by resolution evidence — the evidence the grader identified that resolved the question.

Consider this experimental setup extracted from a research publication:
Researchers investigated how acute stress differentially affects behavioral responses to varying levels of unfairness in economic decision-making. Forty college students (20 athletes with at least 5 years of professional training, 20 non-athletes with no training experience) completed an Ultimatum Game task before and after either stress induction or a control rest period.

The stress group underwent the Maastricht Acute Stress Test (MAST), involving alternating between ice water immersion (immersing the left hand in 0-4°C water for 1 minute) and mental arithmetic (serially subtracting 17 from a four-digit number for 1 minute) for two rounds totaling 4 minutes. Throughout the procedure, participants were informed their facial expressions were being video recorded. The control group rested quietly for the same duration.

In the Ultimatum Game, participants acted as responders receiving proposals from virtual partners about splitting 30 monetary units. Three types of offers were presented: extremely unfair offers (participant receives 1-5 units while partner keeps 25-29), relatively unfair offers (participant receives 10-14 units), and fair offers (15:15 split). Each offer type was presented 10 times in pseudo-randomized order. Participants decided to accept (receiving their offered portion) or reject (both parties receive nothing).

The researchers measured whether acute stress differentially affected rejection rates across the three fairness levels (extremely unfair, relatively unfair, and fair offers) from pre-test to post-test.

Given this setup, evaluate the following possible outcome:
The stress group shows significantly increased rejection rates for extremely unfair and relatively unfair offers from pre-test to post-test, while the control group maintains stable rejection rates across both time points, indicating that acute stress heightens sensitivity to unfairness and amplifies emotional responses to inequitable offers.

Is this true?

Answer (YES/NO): NO